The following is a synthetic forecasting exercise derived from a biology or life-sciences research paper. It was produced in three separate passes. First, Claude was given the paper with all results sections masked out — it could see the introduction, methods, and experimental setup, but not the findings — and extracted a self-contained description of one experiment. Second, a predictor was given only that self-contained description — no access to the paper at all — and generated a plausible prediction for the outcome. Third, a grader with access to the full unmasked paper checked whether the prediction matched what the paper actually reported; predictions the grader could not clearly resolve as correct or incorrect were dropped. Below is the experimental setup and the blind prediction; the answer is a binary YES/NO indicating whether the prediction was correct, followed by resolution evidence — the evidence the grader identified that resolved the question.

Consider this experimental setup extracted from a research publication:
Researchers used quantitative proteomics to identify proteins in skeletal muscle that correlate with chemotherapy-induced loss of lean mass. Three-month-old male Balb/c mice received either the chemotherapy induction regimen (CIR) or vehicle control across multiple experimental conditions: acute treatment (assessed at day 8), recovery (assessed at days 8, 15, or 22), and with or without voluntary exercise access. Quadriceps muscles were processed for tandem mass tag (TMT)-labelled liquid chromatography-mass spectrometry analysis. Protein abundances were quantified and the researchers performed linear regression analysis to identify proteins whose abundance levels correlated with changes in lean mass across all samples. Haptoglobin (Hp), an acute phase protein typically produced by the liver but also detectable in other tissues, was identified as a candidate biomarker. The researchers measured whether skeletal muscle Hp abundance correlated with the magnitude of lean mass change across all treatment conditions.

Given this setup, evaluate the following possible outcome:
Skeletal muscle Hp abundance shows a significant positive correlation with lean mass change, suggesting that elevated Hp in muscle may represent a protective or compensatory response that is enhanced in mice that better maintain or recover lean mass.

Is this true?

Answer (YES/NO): NO